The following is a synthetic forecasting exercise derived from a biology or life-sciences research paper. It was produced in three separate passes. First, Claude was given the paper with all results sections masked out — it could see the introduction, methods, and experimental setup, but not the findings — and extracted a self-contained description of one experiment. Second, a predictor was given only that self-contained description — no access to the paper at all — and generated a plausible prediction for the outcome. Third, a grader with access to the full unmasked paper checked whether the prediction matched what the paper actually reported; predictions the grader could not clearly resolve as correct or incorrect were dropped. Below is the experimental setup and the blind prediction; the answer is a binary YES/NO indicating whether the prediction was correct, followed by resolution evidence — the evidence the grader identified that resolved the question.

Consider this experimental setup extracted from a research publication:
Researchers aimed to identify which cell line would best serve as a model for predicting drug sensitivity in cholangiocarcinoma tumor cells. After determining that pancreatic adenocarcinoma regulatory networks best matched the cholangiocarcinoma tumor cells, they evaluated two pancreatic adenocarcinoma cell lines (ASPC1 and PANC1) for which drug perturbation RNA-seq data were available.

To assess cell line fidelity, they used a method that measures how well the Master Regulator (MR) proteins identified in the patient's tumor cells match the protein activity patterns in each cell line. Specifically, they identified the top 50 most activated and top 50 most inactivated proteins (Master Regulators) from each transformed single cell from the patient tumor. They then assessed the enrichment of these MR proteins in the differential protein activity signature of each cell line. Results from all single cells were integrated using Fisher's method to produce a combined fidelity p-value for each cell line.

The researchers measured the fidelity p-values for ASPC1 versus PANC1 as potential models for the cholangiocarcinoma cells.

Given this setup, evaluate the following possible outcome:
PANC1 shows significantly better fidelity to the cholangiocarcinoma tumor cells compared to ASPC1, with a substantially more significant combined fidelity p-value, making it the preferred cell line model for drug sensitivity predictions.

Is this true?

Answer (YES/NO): NO